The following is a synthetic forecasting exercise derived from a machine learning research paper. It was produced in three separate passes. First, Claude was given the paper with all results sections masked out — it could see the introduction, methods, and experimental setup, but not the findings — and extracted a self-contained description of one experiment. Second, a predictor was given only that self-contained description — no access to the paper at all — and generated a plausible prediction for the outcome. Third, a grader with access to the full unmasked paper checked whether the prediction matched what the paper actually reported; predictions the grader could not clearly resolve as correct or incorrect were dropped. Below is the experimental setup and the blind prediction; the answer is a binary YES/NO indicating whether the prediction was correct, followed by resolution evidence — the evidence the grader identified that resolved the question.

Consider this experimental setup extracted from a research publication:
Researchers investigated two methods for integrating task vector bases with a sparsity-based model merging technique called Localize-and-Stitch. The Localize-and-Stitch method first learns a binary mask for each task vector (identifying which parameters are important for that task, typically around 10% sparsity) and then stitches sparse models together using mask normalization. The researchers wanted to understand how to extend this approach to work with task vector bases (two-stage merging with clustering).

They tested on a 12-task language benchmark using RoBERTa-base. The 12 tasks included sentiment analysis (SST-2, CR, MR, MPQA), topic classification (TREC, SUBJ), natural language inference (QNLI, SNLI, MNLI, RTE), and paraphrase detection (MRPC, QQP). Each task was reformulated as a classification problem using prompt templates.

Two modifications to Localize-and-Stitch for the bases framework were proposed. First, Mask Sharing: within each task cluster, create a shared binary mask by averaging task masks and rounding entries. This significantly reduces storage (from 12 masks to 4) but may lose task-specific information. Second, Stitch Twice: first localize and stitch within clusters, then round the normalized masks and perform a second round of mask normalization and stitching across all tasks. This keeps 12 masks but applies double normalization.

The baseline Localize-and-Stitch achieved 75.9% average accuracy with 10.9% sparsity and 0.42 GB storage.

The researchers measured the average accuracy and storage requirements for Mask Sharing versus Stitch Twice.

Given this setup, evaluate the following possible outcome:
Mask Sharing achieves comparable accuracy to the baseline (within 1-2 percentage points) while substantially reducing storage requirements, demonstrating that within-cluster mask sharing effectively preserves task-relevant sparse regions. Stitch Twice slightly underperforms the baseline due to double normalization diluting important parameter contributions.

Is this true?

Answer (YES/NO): NO